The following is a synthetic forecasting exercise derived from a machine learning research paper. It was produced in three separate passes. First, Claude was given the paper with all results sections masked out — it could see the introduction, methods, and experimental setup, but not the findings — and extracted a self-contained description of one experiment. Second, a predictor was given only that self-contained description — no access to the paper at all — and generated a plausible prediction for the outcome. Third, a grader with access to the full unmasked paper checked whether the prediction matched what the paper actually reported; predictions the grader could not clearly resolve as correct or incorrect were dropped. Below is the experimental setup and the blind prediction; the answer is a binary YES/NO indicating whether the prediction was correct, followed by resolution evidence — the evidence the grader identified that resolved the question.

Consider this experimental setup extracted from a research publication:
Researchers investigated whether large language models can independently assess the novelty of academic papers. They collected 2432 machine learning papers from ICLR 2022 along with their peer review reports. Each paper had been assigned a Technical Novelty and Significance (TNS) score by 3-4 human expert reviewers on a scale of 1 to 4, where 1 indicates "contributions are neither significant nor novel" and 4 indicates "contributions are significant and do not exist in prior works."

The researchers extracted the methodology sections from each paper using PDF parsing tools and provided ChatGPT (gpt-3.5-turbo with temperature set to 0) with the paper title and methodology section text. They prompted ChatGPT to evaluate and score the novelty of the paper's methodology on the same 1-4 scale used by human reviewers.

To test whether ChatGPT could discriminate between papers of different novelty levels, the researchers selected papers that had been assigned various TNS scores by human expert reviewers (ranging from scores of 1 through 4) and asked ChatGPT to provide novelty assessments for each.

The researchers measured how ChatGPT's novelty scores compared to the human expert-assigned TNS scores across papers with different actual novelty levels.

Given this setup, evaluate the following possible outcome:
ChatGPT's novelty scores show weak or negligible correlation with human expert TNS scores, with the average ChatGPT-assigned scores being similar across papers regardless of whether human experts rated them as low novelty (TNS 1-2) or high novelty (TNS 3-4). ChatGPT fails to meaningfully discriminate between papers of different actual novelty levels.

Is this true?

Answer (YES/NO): YES